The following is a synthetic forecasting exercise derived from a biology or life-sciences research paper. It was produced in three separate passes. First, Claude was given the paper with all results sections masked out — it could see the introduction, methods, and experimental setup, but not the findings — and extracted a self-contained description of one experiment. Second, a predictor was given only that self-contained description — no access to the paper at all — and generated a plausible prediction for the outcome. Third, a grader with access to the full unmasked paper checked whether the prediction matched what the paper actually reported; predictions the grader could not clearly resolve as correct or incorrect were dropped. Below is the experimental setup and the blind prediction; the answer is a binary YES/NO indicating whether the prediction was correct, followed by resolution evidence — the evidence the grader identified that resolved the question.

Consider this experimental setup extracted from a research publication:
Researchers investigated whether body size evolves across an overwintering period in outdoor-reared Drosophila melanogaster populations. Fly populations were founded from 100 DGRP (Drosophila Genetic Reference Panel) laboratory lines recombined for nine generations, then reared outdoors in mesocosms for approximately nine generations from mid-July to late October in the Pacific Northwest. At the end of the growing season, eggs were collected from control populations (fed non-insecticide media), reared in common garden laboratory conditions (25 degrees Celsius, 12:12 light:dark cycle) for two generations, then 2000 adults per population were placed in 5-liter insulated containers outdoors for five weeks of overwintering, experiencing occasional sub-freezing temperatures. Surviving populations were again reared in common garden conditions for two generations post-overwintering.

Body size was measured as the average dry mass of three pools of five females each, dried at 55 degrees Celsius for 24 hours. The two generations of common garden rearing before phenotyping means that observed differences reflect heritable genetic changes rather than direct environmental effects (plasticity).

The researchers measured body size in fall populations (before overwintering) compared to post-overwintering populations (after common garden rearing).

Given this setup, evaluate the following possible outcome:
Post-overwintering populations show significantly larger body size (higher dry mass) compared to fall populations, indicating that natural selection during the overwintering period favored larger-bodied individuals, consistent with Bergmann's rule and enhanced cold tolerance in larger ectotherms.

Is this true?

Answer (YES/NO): NO